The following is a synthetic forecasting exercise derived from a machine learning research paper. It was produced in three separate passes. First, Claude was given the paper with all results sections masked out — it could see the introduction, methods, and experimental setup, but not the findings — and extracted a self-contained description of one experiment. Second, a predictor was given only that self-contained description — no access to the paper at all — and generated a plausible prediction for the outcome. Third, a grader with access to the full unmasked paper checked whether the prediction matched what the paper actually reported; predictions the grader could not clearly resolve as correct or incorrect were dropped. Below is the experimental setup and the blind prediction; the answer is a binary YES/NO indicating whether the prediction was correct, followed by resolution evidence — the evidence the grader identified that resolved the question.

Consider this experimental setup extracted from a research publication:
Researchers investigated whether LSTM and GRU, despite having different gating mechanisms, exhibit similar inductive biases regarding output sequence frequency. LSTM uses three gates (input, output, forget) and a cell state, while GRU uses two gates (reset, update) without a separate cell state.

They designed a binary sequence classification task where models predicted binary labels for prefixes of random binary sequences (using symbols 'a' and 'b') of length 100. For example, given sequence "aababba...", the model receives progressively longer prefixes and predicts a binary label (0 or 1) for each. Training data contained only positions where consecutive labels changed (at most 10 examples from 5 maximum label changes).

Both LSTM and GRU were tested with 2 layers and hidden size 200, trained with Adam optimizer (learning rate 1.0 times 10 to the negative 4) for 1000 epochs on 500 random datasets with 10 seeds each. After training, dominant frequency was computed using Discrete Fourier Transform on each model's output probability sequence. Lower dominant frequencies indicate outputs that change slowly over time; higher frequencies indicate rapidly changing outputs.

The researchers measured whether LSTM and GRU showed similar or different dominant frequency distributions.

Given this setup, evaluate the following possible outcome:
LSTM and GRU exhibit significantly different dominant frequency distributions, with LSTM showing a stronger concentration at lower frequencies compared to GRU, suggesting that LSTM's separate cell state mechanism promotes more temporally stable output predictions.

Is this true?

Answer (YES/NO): NO